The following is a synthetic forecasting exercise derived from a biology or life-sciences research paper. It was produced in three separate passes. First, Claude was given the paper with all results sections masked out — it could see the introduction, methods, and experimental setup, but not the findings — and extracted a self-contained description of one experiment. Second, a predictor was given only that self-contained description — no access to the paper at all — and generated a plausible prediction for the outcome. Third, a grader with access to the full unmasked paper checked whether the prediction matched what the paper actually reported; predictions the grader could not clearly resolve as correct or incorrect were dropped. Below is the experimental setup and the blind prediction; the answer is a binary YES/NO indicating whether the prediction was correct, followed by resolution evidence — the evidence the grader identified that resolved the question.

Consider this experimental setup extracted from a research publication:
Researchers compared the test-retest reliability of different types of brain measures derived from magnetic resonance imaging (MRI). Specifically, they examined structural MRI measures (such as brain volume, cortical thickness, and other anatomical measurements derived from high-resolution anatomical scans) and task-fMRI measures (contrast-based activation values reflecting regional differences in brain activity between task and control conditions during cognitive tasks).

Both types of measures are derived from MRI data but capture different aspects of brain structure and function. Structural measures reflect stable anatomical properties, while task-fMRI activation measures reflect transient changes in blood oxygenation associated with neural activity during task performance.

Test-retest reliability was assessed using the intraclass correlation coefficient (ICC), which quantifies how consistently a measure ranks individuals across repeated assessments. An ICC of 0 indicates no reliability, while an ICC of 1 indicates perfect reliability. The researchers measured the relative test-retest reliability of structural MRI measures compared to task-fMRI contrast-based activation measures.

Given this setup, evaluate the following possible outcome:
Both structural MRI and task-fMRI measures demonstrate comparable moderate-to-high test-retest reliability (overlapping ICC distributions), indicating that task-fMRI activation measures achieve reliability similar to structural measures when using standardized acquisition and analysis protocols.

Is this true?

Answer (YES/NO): NO